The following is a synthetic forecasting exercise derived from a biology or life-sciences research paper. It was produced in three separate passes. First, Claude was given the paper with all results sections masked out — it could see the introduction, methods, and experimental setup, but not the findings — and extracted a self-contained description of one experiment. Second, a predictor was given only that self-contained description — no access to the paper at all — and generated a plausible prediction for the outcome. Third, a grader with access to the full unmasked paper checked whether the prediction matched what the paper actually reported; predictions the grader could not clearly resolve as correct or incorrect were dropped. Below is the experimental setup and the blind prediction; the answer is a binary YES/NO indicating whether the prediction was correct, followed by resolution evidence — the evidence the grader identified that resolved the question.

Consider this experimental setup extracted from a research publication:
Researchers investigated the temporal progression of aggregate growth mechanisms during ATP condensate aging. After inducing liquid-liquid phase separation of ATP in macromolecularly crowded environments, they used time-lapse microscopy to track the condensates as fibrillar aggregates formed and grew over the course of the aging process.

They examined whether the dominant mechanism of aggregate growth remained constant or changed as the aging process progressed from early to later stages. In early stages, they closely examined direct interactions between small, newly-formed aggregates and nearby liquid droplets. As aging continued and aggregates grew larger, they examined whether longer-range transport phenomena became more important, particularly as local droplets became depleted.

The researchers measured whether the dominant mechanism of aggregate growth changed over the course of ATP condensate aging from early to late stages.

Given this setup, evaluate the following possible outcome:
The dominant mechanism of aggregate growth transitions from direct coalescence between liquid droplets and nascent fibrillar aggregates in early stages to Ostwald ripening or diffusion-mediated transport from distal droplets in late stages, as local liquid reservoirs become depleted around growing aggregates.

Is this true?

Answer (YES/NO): YES